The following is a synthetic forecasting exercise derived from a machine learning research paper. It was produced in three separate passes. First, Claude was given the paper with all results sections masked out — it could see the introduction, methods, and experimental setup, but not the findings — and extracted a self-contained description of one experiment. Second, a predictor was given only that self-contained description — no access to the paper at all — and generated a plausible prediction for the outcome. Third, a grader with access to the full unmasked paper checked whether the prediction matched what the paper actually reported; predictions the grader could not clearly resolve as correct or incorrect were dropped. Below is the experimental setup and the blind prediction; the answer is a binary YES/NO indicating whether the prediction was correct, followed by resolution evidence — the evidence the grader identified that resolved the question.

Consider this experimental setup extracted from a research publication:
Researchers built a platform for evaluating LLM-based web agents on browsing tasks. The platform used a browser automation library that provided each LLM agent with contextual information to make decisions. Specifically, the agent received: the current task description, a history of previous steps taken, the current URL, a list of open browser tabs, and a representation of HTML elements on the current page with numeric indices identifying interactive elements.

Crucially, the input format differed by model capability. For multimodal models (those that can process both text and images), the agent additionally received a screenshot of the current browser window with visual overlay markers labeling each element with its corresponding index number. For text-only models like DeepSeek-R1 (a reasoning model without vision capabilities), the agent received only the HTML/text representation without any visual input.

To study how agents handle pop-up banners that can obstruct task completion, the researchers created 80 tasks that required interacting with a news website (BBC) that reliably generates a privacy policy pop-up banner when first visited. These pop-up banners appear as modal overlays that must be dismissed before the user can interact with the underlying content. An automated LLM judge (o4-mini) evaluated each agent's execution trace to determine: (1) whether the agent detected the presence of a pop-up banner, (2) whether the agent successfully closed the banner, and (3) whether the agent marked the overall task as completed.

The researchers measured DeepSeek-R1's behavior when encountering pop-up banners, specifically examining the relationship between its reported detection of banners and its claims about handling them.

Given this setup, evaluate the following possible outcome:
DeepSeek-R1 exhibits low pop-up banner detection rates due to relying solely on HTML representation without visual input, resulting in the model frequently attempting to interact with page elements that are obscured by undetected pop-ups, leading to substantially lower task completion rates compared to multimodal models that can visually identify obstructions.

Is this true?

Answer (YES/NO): NO